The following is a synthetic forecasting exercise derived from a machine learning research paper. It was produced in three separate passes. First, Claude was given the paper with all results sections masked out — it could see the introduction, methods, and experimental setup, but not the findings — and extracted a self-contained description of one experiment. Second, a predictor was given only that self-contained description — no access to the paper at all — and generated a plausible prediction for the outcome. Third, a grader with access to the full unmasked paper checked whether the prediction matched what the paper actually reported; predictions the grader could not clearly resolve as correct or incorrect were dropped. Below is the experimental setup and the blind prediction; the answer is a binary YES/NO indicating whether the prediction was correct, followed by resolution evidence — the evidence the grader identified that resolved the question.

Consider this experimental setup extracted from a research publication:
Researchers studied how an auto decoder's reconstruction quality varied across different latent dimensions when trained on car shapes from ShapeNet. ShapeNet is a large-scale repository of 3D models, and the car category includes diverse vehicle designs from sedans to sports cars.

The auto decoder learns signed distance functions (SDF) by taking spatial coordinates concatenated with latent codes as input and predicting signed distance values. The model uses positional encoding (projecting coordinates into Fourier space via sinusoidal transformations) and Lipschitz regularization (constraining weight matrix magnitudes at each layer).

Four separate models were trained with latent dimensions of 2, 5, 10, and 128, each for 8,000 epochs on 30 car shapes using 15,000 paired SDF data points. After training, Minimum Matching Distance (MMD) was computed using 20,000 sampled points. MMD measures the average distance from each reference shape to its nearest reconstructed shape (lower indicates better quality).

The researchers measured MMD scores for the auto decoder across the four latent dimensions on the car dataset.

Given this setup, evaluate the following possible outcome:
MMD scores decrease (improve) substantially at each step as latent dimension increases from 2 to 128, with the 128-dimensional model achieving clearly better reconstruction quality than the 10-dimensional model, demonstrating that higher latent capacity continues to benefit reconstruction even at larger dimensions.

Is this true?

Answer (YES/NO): NO